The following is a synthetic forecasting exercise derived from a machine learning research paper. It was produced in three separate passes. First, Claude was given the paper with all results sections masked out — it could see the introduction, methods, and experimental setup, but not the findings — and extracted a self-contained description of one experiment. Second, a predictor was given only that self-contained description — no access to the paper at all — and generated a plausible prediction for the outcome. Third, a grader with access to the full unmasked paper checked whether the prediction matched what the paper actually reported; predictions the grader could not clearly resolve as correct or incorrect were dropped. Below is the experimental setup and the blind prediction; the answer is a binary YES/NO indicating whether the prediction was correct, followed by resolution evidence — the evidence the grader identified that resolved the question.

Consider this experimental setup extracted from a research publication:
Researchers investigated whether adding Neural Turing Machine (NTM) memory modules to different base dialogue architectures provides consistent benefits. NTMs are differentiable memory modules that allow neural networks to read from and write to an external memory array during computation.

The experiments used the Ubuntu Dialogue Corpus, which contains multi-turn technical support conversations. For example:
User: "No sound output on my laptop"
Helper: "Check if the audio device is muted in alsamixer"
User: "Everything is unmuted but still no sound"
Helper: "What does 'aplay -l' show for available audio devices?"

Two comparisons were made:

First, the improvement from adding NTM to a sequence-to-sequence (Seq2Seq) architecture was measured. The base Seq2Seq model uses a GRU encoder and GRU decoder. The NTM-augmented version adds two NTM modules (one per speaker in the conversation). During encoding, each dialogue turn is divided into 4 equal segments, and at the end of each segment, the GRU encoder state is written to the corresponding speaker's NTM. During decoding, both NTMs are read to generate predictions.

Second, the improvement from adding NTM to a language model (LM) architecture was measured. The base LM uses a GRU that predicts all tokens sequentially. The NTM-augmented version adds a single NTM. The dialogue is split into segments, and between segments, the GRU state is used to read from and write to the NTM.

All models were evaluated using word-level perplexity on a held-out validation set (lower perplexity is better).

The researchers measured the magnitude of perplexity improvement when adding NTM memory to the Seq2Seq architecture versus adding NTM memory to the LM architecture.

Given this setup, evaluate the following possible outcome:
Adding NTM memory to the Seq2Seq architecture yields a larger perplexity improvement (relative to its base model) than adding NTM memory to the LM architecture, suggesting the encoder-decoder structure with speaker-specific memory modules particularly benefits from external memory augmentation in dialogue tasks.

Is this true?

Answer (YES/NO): YES